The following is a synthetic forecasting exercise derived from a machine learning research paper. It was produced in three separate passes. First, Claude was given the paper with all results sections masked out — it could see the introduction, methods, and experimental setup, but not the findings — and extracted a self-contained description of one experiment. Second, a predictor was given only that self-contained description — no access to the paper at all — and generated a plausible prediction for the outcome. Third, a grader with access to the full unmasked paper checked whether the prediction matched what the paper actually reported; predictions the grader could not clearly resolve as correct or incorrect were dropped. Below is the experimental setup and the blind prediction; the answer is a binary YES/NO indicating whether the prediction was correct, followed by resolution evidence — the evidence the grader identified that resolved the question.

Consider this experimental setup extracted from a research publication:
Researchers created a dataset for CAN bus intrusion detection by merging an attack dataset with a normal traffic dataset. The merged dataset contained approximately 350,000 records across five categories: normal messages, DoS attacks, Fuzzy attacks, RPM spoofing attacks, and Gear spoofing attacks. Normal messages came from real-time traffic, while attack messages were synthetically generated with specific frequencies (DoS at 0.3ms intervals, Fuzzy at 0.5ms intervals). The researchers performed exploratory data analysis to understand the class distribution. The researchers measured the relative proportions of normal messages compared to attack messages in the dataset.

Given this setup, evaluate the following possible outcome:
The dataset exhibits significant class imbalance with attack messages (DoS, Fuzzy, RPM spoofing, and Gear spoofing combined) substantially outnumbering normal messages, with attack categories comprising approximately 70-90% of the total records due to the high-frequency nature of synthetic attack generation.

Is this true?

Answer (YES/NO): NO